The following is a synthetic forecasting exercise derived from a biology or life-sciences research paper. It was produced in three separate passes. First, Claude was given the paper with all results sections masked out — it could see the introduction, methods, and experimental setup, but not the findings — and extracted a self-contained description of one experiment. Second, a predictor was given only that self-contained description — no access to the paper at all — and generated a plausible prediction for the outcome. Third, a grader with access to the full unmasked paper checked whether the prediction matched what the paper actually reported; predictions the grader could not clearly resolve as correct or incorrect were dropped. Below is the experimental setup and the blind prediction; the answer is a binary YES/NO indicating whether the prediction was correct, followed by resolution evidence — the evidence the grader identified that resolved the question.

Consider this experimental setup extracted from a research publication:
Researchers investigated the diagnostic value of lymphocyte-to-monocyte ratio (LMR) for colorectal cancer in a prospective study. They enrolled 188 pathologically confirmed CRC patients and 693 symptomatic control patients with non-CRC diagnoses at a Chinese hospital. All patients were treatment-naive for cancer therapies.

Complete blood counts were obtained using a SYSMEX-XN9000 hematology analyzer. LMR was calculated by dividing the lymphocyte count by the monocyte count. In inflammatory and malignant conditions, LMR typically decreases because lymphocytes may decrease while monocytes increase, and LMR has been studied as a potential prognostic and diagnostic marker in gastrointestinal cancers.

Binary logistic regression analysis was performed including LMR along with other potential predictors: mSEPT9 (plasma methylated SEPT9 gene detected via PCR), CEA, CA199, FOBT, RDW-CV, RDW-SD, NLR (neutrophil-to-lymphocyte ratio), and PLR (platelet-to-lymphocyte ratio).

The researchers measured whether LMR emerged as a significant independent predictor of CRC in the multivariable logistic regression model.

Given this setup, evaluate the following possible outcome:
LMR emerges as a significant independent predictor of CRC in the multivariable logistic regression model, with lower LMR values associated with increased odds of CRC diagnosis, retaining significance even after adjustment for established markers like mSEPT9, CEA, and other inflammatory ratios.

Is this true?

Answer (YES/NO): NO